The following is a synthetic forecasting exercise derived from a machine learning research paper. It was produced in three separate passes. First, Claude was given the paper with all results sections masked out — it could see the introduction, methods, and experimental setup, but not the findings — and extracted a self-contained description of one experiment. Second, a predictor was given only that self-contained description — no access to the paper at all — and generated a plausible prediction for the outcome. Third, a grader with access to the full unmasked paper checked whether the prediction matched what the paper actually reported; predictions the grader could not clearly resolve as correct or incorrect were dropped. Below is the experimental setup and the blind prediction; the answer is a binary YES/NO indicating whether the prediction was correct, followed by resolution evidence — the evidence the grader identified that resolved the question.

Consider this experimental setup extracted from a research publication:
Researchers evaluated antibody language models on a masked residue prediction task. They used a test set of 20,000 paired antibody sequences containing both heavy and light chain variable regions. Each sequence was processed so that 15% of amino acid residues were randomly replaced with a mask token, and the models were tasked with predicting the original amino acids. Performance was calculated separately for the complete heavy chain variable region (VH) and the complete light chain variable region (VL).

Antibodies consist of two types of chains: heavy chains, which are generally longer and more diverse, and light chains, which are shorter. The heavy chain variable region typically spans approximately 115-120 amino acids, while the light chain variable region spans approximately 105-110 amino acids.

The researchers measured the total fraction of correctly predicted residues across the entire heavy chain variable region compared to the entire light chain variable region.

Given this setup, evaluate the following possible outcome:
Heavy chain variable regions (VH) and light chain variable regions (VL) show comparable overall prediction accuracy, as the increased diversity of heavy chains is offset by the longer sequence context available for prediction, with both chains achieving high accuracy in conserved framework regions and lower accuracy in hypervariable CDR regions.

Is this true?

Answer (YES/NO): NO